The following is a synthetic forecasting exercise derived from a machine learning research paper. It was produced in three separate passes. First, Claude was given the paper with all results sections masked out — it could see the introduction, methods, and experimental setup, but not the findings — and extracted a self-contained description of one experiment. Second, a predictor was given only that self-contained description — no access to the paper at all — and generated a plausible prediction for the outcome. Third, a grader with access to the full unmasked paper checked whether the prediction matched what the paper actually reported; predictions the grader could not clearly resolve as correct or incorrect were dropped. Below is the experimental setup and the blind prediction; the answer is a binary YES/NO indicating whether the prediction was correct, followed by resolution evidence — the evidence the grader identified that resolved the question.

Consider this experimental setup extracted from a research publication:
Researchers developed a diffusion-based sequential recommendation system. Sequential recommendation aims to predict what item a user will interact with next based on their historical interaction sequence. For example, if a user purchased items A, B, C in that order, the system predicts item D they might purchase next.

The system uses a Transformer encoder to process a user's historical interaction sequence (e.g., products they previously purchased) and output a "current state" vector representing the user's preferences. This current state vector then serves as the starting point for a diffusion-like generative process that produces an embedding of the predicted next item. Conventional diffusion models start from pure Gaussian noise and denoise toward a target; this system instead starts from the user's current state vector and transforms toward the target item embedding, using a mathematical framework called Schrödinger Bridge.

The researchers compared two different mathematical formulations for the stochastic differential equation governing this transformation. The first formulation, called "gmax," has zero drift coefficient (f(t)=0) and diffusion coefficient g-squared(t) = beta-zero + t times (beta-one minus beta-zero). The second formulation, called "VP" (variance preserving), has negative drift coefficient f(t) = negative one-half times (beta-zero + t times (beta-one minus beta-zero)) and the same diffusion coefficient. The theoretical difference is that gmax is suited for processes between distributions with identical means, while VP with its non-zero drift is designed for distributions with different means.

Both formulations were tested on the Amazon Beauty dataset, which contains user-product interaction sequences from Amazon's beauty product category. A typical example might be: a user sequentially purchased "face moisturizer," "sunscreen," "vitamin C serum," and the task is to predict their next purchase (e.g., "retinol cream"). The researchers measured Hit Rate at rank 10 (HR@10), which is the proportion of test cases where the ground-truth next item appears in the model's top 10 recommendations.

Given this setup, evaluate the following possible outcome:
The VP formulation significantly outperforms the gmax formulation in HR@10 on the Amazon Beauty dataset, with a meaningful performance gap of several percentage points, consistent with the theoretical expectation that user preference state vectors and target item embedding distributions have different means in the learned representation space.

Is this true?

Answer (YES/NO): NO